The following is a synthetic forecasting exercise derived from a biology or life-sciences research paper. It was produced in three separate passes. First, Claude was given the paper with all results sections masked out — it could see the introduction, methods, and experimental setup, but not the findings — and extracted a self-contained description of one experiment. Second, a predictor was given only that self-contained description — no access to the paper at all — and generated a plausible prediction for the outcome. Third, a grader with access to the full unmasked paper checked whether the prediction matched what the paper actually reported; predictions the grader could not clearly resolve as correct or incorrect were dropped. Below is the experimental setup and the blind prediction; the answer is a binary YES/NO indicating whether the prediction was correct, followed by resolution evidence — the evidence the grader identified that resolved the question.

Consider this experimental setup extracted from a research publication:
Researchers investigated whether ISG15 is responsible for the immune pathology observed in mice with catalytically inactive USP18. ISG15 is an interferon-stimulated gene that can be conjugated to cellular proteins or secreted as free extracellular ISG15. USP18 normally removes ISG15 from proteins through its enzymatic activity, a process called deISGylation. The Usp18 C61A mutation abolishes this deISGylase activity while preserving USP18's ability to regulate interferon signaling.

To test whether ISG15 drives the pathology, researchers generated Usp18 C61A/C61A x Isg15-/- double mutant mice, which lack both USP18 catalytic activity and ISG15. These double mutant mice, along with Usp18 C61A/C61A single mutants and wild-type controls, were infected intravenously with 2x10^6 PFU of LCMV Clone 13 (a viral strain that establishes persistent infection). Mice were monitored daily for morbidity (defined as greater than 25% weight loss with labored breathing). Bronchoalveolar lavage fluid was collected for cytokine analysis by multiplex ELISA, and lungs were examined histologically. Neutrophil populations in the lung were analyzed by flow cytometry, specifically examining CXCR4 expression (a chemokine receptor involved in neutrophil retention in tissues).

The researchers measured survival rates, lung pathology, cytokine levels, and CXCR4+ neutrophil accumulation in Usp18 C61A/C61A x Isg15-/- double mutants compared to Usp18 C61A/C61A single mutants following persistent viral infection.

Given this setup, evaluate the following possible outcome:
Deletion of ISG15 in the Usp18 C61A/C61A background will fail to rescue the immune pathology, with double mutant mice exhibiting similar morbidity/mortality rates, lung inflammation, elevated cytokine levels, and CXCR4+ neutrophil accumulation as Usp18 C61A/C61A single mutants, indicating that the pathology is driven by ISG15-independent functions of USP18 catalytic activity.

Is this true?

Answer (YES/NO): NO